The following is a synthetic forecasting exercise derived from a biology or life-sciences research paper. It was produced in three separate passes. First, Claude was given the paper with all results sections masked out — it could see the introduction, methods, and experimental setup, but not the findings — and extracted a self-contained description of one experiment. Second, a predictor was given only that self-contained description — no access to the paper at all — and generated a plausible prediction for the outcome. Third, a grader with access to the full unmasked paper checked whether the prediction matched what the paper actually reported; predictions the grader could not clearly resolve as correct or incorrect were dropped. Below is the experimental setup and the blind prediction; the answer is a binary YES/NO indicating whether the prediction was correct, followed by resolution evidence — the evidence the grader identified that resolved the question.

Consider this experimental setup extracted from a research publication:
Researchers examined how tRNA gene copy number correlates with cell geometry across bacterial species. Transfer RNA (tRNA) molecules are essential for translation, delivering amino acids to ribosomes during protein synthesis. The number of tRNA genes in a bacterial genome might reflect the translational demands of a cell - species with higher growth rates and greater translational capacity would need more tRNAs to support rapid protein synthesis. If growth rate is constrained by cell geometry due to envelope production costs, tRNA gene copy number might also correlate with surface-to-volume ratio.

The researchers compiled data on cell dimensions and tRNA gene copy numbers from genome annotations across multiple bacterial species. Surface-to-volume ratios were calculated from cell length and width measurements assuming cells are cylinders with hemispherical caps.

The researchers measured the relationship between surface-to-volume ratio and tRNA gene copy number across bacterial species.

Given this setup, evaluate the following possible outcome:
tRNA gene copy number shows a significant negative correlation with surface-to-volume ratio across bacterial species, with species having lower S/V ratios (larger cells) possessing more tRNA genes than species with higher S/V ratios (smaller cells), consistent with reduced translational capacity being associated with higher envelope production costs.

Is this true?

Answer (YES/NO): YES